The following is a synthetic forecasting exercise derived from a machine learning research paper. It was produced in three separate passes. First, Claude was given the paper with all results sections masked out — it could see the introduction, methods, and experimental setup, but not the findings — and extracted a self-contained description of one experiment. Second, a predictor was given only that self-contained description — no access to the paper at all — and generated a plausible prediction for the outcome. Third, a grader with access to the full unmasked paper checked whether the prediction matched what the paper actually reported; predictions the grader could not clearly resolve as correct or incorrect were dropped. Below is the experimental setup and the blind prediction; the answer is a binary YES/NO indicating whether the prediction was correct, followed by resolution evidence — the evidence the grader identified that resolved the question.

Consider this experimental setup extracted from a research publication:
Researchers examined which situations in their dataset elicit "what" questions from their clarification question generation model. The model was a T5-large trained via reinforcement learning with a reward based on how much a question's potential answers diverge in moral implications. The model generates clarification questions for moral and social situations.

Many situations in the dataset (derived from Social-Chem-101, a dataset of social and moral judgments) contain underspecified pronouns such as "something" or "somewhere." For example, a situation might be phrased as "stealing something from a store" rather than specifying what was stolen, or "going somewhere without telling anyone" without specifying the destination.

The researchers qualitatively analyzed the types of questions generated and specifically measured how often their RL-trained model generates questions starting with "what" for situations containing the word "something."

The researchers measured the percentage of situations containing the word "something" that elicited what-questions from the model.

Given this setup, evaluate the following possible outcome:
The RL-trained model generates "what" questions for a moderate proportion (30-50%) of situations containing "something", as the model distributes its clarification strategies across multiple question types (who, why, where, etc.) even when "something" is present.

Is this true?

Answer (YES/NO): NO